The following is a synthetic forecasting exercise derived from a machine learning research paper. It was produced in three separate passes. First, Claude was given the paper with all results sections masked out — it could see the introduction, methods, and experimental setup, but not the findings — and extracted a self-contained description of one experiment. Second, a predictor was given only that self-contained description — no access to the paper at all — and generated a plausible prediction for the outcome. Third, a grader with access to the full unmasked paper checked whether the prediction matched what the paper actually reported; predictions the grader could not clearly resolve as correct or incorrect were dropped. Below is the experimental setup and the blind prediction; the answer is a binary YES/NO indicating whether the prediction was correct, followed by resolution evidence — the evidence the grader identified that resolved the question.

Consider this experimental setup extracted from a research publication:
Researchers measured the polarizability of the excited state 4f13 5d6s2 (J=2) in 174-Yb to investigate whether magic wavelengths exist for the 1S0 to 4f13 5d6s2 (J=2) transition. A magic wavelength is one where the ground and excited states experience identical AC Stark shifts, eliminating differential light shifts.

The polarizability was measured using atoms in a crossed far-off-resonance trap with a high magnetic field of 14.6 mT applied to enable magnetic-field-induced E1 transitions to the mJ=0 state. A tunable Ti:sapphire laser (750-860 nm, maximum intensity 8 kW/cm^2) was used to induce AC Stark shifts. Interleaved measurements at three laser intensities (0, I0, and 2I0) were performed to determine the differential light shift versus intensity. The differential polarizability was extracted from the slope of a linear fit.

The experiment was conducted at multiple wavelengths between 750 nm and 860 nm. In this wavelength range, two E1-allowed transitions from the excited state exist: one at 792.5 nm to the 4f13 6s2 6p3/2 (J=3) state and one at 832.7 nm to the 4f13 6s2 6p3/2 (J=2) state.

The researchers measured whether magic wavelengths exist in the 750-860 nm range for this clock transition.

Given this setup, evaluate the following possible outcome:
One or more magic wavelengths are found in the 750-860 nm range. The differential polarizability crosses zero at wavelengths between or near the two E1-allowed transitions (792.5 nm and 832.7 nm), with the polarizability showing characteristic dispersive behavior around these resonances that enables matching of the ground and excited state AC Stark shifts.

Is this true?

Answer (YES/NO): YES